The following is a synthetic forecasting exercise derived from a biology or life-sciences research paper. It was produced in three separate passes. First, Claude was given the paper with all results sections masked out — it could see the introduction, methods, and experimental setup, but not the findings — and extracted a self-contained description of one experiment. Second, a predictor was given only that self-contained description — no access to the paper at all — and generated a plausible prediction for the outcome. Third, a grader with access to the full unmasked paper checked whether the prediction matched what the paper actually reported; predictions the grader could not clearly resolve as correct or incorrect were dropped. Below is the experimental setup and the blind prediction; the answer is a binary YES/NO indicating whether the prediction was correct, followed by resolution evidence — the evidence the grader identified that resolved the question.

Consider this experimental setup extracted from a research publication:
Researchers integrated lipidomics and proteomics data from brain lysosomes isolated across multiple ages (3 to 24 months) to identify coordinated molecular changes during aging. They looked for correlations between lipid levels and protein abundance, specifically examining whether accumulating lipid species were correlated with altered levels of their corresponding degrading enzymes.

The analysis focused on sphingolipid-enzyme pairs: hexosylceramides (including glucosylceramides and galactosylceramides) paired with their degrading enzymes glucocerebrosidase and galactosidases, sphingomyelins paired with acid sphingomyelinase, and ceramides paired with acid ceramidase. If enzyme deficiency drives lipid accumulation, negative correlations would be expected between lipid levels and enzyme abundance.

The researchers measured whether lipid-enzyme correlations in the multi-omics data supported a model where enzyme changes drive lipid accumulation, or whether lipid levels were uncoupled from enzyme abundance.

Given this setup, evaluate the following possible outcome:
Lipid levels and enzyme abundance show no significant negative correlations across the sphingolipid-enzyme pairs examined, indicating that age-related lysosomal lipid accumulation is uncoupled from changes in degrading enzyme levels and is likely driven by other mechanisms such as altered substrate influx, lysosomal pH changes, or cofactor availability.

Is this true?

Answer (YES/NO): YES